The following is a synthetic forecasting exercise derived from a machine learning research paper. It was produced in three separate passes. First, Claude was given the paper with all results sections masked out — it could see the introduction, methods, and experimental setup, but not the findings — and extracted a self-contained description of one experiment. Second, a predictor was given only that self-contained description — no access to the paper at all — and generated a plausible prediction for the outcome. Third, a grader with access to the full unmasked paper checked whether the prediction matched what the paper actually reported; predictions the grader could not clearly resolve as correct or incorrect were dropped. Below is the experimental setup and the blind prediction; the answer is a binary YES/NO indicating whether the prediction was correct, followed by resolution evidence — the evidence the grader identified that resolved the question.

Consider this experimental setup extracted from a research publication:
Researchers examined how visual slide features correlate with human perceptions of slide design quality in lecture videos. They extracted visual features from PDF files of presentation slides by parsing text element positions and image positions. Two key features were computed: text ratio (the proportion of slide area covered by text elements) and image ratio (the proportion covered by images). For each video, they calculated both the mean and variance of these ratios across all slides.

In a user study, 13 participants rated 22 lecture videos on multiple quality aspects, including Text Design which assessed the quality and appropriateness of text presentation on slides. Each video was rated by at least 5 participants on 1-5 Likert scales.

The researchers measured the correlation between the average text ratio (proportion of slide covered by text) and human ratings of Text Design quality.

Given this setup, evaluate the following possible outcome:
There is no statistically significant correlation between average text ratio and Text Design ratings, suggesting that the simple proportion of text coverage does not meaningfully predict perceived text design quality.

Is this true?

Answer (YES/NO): YES